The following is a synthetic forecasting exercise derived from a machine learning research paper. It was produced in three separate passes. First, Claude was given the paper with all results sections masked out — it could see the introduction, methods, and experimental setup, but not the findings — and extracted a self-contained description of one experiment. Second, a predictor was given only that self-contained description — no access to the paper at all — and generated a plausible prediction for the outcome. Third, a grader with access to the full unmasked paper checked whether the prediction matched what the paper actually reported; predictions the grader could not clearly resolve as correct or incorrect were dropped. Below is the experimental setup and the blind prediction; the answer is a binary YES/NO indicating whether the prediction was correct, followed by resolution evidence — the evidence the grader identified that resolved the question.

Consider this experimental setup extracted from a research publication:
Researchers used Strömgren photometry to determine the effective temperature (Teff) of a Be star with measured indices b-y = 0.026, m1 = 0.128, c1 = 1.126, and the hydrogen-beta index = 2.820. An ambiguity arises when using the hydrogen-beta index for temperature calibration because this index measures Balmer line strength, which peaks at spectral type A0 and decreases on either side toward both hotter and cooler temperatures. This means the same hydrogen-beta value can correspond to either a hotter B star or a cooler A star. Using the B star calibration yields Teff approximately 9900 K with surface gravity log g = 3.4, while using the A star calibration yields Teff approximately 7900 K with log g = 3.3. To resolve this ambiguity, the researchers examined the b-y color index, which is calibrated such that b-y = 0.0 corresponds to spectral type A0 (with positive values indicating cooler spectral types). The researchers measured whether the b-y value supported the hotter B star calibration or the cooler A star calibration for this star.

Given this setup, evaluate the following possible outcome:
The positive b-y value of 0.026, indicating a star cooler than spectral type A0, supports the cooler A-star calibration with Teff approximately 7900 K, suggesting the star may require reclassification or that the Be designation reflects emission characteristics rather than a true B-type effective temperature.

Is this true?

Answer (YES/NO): NO